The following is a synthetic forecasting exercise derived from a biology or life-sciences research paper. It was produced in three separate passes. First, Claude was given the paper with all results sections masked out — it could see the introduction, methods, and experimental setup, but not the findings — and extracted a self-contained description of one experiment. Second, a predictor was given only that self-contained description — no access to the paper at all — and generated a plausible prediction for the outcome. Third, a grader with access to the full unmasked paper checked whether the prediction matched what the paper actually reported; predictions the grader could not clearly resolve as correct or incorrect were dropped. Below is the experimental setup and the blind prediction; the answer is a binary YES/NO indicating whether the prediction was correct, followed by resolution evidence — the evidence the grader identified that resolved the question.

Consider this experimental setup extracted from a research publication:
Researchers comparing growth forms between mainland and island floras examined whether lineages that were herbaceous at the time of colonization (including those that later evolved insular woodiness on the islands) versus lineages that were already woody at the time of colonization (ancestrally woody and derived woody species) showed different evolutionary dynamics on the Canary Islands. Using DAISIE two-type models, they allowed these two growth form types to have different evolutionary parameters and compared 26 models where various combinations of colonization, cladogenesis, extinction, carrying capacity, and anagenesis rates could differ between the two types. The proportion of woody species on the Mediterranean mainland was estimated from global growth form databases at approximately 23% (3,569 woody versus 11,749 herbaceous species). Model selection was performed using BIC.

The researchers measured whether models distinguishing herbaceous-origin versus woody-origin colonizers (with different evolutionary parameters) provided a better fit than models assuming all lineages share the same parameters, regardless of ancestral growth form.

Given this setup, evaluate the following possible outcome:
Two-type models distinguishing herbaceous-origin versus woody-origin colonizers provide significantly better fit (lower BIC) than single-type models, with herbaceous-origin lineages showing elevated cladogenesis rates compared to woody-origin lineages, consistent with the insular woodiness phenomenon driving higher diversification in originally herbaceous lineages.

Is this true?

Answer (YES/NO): NO